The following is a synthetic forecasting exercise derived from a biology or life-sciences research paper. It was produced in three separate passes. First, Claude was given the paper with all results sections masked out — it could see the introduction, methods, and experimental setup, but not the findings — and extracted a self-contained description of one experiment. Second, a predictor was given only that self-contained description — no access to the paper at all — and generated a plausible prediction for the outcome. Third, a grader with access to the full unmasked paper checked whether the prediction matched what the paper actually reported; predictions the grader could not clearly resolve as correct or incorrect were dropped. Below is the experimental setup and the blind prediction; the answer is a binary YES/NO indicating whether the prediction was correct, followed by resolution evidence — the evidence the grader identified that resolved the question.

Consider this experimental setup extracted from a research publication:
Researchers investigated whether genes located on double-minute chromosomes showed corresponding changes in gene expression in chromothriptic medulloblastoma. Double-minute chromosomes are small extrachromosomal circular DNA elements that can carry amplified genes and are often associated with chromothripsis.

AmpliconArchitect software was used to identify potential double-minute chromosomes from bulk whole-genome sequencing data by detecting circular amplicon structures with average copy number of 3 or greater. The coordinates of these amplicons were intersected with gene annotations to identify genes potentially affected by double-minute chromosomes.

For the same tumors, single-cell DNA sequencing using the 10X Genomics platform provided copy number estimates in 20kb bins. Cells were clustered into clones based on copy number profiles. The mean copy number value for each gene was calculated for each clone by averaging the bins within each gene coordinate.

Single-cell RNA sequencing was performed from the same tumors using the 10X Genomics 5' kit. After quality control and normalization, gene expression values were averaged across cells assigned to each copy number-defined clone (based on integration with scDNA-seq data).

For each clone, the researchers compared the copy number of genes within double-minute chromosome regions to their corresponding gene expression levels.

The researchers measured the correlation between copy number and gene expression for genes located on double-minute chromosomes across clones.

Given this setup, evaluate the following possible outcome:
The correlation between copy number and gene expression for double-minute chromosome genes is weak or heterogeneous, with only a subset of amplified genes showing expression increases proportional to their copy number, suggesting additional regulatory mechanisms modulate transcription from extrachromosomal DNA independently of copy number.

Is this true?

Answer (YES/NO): YES